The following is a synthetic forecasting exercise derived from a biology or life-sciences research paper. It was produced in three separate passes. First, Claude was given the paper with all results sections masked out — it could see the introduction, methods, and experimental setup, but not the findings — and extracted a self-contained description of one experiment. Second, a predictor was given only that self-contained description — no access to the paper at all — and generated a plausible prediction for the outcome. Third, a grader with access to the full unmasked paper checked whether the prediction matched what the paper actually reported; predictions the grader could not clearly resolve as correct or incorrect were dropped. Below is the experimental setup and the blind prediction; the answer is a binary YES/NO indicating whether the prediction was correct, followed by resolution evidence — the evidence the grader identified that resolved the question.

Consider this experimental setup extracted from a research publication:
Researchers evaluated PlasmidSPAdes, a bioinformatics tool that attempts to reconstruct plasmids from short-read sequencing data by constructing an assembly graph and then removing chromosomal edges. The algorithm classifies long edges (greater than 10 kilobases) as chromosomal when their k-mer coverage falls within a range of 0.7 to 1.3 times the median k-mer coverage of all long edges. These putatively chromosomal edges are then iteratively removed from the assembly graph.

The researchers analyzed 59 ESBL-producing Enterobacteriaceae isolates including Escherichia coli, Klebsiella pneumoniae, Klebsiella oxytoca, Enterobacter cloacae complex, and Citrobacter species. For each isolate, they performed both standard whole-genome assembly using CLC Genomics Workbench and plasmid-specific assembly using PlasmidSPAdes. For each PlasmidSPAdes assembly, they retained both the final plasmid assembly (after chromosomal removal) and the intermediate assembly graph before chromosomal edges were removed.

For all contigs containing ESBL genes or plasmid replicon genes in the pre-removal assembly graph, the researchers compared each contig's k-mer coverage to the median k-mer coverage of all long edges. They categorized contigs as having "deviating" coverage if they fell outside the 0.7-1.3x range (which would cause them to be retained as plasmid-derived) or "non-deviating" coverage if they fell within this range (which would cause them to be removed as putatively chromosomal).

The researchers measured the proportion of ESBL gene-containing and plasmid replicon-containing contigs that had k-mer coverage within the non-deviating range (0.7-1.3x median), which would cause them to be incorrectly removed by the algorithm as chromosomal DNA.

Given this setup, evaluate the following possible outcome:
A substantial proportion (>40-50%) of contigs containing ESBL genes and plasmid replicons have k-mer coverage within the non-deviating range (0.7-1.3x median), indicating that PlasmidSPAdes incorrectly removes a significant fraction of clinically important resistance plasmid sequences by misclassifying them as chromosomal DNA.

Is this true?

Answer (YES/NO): NO